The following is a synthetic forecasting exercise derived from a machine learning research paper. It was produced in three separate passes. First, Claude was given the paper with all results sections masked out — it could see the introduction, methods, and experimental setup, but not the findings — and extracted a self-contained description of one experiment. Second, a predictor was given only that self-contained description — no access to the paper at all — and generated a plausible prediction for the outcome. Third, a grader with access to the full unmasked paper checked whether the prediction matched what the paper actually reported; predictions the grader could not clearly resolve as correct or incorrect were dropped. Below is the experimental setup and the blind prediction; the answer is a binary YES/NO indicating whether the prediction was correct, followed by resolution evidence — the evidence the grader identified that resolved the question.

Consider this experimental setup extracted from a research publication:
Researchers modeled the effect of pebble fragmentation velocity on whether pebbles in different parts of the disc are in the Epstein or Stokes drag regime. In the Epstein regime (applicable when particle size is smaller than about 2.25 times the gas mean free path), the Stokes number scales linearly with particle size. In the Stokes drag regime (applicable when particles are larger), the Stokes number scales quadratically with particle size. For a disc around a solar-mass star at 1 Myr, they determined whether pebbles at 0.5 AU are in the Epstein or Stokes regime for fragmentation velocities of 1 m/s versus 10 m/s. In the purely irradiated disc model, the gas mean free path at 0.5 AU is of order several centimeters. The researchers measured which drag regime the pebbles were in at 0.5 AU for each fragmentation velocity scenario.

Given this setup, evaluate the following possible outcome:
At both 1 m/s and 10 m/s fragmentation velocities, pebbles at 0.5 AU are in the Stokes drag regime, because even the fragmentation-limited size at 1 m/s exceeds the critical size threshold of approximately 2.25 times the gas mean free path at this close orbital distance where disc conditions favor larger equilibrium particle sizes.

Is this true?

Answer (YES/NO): NO